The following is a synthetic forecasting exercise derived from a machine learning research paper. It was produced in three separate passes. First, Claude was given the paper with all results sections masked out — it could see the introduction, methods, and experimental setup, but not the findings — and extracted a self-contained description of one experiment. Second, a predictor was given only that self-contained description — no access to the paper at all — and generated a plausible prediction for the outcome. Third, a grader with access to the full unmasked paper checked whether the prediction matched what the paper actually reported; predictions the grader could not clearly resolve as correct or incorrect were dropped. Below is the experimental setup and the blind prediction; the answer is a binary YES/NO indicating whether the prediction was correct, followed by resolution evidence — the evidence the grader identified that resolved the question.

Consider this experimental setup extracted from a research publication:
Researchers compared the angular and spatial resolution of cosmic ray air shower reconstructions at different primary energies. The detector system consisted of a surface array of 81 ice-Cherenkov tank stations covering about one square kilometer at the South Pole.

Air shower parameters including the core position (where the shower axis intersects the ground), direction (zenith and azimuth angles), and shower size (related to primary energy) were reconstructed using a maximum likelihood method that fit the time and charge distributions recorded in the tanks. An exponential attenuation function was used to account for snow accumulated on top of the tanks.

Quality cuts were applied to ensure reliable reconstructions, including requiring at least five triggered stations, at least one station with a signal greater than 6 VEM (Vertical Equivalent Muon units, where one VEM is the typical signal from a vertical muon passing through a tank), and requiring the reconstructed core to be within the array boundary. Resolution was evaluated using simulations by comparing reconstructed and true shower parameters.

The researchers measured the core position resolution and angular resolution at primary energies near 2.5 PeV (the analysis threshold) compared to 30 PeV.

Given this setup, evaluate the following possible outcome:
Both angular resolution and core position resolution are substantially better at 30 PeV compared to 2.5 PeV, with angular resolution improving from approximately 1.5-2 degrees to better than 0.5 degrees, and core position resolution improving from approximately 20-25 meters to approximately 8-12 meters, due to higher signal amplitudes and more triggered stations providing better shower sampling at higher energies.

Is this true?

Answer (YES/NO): NO